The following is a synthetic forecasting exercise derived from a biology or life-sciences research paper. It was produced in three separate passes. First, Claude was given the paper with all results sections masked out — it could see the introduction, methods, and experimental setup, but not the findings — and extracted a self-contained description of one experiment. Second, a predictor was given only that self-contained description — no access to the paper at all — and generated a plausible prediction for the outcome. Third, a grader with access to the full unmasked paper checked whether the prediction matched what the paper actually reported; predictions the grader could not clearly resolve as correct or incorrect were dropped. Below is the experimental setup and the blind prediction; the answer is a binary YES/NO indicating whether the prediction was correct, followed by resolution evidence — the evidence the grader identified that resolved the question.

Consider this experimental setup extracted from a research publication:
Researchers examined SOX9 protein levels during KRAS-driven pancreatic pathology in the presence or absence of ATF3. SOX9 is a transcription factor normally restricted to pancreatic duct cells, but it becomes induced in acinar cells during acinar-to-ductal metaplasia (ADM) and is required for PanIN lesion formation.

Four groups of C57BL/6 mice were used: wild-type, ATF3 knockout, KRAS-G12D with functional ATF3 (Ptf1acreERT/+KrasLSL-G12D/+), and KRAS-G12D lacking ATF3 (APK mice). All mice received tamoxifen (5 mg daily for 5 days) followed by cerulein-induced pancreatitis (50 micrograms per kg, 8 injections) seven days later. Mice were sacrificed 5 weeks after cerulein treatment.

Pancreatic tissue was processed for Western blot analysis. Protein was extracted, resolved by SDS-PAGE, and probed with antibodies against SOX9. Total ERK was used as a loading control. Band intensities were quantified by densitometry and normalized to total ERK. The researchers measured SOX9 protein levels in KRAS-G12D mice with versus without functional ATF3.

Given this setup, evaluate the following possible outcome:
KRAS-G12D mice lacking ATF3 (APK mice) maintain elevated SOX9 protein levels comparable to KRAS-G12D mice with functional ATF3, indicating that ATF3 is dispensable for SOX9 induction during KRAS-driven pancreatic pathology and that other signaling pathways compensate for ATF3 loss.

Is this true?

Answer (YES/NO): NO